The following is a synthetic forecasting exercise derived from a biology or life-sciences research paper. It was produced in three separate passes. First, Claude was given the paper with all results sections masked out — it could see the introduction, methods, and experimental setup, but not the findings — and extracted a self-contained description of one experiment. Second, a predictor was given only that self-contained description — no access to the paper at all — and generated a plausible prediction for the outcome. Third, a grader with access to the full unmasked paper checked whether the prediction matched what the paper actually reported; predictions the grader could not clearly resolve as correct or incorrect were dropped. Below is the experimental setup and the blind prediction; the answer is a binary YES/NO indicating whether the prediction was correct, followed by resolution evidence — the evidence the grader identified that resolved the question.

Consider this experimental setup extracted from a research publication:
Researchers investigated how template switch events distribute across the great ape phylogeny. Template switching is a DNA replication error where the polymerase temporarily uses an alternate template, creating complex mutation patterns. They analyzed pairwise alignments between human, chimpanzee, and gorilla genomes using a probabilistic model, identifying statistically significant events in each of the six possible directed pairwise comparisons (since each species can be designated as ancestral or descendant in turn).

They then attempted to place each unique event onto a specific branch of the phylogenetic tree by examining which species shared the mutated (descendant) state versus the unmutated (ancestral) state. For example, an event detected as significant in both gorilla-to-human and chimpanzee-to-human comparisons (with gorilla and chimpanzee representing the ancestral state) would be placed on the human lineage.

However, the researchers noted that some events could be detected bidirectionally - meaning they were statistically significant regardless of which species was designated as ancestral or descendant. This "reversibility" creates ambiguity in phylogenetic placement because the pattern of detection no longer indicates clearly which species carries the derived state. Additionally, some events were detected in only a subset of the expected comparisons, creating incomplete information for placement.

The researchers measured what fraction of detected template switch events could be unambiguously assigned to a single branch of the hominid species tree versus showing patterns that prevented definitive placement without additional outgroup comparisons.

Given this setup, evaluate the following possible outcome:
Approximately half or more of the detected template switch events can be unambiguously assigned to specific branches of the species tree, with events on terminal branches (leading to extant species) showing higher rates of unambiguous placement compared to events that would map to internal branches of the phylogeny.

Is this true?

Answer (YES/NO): NO